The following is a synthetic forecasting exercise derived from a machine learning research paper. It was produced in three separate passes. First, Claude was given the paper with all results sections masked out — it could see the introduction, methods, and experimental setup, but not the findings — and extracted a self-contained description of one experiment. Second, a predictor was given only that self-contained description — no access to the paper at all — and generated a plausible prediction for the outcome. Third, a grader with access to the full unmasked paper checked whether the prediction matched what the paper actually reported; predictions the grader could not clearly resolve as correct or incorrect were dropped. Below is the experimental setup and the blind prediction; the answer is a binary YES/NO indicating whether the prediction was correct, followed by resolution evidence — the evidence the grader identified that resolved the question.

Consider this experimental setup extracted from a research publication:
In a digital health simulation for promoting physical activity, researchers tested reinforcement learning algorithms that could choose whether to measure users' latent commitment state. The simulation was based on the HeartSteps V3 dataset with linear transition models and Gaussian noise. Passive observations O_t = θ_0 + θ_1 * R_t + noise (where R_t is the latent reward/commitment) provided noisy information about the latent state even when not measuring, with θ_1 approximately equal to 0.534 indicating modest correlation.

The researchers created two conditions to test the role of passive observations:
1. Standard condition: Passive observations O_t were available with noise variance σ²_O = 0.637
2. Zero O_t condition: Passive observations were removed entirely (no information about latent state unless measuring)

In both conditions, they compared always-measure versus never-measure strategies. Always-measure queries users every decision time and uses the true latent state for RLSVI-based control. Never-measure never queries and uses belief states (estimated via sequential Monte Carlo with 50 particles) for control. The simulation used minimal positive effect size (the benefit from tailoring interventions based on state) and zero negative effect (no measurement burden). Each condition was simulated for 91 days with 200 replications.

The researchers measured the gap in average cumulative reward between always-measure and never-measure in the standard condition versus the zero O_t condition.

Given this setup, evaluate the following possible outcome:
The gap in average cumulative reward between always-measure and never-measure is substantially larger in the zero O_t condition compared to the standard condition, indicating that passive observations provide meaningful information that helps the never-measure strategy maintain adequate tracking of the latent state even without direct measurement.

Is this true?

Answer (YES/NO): YES